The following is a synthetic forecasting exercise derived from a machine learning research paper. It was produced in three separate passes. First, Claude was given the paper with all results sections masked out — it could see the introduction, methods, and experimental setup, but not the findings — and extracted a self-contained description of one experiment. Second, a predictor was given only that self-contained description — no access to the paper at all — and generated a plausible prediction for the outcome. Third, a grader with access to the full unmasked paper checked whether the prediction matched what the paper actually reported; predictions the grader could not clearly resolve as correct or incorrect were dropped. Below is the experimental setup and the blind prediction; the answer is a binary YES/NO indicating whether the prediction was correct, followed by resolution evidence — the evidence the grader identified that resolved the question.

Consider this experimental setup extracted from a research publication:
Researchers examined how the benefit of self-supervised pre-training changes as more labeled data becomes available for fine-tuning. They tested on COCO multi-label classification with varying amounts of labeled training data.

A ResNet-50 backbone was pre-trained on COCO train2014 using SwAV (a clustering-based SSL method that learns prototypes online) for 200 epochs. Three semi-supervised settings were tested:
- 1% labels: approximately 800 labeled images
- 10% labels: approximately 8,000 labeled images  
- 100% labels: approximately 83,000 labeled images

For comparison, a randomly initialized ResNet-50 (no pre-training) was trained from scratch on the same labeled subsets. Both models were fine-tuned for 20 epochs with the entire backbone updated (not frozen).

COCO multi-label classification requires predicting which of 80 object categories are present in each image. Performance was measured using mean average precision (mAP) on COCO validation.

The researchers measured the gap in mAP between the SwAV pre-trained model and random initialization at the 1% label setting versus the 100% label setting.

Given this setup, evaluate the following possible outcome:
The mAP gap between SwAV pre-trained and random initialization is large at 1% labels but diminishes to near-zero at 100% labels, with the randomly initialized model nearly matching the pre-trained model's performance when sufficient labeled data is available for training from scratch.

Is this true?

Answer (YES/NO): NO